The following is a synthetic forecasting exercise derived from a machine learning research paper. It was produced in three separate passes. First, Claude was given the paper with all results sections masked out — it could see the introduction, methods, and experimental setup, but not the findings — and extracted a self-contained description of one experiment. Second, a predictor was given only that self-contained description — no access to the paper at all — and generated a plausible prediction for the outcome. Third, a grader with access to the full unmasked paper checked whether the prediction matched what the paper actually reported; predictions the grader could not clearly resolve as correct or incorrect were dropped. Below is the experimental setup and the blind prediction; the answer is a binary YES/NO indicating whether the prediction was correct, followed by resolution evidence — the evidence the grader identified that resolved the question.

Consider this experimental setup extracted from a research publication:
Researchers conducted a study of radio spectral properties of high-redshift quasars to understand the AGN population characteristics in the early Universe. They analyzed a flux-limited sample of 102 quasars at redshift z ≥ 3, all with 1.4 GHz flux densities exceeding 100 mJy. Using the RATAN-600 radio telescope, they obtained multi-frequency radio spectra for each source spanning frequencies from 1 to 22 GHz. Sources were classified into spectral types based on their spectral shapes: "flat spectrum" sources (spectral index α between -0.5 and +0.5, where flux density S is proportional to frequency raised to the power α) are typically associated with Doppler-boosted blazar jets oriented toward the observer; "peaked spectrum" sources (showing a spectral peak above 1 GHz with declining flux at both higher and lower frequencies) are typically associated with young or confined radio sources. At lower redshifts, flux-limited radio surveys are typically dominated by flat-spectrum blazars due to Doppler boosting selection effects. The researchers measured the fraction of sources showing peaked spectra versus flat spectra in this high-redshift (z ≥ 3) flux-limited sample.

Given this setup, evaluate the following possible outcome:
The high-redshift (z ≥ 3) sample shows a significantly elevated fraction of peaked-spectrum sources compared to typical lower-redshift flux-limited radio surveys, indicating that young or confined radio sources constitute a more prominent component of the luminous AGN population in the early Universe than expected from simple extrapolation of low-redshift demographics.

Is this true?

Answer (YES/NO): YES